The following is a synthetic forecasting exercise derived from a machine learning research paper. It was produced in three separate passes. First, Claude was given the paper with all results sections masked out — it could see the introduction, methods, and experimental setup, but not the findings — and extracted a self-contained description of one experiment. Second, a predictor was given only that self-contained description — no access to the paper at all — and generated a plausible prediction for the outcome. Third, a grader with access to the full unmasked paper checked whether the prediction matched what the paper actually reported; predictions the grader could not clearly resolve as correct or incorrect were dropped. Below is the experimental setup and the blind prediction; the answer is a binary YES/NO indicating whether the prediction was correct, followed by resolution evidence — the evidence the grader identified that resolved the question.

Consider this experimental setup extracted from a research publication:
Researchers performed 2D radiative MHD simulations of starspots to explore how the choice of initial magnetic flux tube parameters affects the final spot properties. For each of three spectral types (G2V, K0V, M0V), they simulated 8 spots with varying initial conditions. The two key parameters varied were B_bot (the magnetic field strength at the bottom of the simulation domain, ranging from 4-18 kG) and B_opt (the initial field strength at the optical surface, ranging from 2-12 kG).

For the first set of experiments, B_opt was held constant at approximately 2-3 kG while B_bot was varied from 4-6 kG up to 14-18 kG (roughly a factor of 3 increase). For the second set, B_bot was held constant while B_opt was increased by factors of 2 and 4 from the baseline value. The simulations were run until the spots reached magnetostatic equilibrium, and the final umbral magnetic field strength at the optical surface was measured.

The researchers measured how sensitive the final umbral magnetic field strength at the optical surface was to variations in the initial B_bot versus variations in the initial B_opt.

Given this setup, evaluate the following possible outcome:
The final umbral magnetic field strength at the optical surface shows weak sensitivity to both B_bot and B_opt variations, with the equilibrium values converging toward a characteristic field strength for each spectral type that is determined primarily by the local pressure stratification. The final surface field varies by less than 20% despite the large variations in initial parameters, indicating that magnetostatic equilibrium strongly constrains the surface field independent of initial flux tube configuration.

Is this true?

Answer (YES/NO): NO